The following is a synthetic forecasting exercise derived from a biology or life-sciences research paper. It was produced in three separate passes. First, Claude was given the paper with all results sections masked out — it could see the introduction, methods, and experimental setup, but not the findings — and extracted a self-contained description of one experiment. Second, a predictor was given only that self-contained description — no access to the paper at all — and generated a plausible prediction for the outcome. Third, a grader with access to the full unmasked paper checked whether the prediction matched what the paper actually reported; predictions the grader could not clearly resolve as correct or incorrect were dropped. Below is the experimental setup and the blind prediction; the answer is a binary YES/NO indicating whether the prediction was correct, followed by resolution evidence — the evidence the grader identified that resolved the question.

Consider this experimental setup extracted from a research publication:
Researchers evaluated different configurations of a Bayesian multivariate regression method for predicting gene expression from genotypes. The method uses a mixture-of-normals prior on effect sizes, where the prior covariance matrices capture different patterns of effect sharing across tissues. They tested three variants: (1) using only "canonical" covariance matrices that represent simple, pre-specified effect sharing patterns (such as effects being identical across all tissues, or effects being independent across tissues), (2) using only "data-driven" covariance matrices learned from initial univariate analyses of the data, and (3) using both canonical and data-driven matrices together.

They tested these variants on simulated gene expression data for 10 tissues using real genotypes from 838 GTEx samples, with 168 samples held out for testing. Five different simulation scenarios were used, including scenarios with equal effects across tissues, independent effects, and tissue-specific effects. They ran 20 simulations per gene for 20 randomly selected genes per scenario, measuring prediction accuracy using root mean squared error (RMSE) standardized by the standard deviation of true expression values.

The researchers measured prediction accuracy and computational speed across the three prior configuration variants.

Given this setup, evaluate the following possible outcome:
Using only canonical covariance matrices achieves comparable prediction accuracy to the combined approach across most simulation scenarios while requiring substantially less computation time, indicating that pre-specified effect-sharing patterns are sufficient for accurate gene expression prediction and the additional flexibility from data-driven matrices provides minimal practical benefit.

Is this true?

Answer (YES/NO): NO